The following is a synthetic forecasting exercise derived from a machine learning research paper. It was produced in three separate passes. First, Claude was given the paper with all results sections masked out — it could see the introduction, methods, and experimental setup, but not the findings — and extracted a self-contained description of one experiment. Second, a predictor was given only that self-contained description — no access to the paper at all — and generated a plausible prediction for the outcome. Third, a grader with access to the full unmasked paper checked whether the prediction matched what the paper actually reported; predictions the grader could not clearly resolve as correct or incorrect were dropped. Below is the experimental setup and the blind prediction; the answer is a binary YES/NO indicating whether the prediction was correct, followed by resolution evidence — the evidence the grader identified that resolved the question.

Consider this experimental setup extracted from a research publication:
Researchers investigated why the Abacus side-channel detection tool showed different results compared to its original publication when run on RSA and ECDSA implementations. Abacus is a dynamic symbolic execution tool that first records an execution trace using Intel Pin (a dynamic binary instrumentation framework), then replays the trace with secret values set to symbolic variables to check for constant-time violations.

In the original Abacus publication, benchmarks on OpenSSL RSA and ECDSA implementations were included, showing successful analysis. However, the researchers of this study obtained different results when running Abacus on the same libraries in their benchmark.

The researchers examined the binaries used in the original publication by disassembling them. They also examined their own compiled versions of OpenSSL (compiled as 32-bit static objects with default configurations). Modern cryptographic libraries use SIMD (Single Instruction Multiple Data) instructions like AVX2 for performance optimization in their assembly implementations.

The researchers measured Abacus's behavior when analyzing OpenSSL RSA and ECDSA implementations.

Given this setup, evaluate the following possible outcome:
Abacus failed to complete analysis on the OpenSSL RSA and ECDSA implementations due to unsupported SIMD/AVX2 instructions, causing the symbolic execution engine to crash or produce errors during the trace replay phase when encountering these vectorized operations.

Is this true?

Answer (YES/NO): YES